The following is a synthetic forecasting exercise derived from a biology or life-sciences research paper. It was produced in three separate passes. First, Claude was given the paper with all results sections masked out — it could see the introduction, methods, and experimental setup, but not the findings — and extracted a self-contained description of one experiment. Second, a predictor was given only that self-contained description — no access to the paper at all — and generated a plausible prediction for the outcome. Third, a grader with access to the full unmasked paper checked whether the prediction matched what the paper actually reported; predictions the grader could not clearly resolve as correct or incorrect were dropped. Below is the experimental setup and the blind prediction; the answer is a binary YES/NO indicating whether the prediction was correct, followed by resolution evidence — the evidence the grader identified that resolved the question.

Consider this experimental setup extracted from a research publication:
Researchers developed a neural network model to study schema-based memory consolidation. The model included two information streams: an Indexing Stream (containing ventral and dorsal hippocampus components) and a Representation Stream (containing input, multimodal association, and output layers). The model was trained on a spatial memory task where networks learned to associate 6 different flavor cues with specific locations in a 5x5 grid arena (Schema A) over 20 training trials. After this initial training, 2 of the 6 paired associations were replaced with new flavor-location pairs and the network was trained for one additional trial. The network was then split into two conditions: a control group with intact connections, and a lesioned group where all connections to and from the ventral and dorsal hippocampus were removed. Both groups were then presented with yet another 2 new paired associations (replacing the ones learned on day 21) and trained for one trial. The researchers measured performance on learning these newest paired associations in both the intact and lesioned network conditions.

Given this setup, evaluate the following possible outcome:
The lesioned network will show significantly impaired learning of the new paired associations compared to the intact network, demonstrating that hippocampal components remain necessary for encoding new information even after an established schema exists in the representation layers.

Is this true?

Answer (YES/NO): YES